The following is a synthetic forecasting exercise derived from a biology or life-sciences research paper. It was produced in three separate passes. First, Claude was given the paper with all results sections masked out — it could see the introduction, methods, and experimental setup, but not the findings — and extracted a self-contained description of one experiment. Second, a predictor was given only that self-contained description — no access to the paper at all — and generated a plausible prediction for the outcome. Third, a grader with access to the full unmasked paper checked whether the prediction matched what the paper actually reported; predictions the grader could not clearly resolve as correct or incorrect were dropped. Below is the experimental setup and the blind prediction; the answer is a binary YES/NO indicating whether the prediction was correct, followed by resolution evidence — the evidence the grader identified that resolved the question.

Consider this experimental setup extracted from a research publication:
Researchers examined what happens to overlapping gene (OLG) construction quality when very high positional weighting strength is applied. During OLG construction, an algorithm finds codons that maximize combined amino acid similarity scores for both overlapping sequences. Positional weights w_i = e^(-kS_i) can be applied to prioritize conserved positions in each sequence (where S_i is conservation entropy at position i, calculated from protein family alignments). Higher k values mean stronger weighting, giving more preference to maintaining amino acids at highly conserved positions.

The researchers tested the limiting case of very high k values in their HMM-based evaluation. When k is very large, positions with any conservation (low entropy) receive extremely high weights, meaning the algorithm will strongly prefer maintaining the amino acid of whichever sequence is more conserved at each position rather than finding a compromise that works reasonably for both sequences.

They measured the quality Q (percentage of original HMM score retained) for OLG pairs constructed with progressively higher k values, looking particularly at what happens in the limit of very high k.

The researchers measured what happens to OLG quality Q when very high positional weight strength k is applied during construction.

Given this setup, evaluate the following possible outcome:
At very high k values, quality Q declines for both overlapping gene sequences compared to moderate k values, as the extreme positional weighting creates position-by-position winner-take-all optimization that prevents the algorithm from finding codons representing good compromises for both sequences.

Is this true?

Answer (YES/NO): YES